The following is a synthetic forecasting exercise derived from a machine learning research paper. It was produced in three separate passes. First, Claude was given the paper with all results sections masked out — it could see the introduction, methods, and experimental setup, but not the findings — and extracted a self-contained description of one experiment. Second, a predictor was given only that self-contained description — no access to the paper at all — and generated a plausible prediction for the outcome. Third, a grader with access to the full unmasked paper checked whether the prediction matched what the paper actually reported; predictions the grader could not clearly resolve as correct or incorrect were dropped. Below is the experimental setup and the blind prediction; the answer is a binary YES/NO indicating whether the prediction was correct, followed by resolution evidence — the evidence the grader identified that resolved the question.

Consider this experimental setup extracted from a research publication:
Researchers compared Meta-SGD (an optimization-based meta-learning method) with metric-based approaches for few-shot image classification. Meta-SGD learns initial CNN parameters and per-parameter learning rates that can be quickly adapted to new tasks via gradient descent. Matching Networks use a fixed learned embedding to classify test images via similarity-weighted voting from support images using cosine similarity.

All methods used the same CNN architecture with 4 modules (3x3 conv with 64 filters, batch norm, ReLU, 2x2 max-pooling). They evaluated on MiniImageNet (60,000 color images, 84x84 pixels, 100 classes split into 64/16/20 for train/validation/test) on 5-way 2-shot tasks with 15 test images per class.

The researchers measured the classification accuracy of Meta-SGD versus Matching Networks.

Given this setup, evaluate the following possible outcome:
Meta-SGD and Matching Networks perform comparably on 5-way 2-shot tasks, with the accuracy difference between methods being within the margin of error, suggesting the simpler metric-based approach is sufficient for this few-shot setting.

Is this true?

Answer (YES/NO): NO